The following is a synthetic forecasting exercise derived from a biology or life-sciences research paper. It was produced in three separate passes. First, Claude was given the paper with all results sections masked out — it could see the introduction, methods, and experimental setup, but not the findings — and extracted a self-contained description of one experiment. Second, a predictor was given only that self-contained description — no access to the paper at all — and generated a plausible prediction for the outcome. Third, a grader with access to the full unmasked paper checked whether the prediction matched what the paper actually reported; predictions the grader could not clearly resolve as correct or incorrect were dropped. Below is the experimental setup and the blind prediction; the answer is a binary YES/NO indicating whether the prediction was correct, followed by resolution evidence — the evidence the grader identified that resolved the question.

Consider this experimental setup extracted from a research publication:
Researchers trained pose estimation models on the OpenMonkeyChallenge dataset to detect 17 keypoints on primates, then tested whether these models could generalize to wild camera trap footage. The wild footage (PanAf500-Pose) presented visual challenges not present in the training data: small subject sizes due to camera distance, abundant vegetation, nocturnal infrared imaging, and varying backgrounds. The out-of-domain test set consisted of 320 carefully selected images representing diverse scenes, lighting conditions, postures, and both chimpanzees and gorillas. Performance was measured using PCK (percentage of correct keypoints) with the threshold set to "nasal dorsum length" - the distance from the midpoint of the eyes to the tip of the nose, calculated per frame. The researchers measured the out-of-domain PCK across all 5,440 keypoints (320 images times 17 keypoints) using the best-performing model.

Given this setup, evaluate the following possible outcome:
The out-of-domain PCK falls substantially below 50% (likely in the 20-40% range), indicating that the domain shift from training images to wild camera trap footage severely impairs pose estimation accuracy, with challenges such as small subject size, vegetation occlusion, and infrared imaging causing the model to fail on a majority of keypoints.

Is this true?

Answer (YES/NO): NO